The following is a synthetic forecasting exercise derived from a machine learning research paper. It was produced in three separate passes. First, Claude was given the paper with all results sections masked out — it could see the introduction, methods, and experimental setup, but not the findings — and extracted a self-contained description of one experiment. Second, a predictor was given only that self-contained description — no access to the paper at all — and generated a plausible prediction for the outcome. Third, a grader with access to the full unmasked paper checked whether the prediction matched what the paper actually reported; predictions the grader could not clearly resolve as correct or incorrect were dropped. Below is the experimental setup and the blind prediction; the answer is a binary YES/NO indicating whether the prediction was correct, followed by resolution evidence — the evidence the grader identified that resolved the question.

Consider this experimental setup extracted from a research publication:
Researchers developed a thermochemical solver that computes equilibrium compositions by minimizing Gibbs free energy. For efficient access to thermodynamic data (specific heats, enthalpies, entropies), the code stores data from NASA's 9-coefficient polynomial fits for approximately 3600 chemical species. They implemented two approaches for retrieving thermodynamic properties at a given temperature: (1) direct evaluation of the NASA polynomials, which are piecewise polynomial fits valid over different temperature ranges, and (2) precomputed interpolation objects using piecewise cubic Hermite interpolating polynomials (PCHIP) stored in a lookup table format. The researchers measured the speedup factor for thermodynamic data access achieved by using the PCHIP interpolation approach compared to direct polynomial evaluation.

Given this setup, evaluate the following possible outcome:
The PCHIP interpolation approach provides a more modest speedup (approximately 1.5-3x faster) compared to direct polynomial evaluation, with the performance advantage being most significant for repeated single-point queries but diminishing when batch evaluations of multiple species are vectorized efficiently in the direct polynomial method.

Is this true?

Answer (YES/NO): YES